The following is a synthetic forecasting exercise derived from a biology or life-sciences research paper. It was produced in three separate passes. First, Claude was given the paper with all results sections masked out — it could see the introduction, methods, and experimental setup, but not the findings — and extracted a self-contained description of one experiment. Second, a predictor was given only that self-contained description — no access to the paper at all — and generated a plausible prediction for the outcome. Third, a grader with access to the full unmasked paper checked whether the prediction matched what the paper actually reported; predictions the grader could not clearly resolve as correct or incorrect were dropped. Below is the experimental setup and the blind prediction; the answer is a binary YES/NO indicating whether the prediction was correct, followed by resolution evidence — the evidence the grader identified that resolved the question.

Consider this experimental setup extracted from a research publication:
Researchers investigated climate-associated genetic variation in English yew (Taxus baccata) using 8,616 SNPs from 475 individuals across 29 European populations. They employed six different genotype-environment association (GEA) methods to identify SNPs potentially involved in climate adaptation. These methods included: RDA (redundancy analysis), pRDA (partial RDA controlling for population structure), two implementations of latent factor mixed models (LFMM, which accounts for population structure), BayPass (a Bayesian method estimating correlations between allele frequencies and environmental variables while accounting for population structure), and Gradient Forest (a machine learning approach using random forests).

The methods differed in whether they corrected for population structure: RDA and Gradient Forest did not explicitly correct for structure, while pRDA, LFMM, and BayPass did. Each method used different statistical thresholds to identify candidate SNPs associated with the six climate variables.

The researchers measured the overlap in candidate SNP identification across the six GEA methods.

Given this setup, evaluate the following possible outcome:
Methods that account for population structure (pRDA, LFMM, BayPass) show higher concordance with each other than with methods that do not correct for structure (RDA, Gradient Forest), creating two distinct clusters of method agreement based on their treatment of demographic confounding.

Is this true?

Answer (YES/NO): NO